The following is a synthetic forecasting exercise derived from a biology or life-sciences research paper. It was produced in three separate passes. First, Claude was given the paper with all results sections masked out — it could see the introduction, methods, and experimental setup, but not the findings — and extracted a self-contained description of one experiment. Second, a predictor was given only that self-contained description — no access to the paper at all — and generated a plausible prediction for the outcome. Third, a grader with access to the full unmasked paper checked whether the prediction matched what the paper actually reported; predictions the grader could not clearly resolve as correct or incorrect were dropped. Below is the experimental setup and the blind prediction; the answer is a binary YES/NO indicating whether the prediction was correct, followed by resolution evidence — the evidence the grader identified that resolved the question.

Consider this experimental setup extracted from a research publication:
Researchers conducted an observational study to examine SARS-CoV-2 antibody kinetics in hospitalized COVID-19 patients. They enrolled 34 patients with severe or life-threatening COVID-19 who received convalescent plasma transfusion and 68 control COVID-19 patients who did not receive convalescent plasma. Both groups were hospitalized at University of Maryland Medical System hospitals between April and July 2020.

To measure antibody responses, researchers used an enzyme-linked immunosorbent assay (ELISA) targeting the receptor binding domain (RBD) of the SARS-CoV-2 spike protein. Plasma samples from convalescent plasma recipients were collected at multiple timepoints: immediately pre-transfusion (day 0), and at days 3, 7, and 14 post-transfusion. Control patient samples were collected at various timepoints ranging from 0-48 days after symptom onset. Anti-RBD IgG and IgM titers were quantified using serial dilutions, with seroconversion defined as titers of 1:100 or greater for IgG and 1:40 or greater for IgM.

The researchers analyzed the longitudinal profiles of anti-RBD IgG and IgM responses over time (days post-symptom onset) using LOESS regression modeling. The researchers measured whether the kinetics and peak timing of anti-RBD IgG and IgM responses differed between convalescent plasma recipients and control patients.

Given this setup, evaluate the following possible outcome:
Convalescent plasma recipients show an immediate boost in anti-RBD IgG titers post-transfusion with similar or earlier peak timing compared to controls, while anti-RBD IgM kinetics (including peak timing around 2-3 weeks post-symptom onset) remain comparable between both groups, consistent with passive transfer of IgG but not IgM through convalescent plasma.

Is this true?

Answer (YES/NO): NO